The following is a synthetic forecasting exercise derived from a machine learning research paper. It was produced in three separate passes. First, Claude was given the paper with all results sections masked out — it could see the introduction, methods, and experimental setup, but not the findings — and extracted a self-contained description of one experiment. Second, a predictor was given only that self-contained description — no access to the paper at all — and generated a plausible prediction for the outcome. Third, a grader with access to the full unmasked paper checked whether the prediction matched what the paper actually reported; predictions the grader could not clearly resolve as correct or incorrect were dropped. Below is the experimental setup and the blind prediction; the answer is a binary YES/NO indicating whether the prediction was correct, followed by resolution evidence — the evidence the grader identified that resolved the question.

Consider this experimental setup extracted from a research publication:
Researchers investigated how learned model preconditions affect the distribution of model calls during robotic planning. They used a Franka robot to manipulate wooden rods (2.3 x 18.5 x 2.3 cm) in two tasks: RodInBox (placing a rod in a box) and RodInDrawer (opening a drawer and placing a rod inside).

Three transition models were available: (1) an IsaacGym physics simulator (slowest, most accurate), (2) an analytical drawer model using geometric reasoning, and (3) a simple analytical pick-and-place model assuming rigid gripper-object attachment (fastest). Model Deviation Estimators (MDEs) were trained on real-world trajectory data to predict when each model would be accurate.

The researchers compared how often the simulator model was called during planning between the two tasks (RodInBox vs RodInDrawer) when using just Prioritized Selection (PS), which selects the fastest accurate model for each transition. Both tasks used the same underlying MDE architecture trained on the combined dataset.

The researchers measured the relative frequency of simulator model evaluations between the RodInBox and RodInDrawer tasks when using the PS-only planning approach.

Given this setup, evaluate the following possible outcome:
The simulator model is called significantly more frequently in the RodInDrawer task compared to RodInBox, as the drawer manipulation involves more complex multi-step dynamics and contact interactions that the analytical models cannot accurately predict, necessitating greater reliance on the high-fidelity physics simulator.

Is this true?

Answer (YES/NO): NO